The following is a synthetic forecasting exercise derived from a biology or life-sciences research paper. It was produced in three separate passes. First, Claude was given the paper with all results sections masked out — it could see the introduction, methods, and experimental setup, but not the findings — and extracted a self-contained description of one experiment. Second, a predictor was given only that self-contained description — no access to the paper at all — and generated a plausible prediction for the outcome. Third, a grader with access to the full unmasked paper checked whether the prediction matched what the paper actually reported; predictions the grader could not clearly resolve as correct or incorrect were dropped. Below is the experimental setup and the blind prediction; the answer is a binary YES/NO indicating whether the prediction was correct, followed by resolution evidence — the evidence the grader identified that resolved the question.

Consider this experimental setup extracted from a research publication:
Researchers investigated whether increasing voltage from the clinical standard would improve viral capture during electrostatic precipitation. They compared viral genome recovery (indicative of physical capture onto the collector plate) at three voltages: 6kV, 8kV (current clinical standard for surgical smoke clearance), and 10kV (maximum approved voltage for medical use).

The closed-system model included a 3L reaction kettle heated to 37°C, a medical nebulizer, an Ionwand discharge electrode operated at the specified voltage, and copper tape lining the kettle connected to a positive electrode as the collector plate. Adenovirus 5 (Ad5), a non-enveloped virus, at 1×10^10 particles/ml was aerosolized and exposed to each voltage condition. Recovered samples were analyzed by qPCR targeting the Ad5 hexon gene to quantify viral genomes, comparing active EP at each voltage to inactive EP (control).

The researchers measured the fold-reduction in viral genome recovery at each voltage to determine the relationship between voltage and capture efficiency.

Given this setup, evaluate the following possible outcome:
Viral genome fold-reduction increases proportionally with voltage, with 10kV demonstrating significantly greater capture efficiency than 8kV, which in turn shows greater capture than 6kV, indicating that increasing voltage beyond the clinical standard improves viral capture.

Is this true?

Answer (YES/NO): NO